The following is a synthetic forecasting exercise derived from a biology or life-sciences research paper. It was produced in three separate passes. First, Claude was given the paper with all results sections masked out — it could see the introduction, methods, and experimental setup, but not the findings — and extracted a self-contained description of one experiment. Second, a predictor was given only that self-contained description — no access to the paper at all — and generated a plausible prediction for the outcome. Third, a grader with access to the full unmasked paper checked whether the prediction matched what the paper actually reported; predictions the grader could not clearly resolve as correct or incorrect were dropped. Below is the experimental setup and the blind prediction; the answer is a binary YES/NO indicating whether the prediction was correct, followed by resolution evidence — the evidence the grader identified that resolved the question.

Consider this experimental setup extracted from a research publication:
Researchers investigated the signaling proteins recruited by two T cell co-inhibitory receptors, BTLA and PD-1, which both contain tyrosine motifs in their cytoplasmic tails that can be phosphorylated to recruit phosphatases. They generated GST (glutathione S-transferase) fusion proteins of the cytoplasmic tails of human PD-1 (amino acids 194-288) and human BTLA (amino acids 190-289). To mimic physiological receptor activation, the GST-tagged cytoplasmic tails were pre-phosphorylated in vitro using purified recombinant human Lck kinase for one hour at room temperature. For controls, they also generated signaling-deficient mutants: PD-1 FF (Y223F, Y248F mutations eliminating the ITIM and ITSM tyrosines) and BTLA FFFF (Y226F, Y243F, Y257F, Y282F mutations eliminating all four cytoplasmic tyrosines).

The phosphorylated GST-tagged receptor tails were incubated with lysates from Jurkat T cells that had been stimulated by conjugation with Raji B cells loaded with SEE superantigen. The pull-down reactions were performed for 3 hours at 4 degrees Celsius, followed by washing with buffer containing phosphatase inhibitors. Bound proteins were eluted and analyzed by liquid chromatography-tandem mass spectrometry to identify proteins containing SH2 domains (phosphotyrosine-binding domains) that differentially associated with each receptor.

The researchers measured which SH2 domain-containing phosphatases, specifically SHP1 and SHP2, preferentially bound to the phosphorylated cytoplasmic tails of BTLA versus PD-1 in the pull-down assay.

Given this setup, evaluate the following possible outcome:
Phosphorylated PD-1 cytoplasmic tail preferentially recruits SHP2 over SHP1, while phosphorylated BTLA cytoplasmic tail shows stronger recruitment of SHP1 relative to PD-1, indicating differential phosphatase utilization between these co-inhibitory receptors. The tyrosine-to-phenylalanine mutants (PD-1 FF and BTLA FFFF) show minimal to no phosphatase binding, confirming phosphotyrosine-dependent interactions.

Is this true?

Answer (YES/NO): YES